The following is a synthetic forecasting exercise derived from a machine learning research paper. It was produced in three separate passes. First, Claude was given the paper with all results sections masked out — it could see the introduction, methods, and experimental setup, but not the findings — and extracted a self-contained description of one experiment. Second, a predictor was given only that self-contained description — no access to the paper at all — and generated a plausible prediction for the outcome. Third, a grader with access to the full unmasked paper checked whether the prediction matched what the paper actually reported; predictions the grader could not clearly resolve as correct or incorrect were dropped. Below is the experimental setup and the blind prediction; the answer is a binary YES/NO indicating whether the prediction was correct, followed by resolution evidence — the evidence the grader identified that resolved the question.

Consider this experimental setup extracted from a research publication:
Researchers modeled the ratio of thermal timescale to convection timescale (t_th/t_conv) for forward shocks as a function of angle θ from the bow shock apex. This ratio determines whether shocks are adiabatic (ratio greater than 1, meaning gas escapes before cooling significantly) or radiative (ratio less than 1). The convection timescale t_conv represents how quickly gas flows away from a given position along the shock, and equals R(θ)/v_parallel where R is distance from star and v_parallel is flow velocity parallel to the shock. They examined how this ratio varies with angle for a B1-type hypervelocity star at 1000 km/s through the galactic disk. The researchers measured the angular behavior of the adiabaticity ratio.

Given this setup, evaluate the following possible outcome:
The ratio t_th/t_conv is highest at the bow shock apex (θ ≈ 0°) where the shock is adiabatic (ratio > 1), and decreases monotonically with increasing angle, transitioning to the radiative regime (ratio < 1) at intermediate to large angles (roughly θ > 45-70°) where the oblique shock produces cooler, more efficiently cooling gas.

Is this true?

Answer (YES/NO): NO